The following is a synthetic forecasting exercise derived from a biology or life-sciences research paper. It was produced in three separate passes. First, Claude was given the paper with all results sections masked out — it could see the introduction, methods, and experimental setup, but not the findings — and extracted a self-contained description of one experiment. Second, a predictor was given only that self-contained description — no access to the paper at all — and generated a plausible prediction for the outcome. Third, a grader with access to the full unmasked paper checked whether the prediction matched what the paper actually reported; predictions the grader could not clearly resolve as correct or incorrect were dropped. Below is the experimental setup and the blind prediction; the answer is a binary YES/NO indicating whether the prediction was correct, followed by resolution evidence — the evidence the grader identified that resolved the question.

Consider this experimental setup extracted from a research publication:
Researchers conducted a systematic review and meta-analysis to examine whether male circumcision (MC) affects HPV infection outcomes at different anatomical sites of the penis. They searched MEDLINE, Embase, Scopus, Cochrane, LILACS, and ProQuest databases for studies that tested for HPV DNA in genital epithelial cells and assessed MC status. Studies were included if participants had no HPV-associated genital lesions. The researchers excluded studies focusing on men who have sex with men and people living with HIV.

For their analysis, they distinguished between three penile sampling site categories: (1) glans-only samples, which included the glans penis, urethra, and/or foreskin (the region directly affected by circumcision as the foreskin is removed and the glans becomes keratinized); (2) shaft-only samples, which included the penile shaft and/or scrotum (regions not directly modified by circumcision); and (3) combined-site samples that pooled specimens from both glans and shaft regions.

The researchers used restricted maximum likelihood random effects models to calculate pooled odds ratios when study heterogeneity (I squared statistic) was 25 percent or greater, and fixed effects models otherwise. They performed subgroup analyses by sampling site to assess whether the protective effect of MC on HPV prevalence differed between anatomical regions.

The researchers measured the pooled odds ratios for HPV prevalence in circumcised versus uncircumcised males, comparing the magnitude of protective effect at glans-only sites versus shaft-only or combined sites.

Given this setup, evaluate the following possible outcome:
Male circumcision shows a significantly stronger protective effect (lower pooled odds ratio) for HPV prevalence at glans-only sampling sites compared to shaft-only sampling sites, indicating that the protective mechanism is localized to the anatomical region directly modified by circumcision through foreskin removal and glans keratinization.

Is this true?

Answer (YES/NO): YES